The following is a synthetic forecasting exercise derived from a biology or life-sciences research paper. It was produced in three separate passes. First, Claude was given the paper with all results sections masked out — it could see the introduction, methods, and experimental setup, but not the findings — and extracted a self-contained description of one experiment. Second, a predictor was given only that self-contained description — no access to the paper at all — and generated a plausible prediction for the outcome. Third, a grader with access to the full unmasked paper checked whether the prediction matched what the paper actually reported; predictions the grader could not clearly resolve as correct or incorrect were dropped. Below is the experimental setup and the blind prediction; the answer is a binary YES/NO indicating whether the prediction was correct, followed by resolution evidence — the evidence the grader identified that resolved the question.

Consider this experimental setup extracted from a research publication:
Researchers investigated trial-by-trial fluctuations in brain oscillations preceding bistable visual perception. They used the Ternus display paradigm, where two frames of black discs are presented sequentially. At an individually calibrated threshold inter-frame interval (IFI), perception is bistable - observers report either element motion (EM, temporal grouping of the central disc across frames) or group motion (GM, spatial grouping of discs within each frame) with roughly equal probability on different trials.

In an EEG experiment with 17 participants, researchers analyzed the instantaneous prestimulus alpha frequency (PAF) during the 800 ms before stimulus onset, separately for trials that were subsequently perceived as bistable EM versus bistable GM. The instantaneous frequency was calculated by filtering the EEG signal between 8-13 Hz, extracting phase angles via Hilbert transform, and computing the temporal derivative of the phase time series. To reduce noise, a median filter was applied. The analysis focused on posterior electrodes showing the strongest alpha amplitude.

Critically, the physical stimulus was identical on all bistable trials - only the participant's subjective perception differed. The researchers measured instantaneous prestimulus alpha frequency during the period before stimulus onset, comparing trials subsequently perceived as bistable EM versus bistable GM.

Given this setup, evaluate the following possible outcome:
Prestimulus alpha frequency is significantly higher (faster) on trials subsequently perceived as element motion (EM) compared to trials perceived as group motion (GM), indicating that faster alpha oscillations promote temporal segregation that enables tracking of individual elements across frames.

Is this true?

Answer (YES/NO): NO